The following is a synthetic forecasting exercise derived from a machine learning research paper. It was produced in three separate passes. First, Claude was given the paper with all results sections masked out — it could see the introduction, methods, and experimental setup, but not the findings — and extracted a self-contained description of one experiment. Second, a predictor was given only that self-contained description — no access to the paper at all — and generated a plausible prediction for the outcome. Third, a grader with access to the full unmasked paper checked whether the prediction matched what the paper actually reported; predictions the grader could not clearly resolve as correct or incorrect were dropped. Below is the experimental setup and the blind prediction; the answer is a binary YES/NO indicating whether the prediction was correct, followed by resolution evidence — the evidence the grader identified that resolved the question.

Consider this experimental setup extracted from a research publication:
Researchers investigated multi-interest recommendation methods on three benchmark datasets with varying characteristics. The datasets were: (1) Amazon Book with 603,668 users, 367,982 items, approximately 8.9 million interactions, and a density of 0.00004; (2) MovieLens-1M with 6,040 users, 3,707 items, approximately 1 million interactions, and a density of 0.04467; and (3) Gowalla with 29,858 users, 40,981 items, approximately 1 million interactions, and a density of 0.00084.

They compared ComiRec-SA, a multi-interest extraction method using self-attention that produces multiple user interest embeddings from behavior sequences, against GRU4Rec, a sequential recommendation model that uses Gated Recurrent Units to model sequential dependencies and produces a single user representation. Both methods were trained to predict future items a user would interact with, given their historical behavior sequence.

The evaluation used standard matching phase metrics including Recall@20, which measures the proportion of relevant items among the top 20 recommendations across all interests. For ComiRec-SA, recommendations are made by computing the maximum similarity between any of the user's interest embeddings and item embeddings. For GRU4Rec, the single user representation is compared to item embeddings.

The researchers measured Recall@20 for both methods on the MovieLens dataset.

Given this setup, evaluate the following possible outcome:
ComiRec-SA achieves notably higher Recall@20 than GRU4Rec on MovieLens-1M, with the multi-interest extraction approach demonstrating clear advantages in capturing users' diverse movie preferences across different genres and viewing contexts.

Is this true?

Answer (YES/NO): NO